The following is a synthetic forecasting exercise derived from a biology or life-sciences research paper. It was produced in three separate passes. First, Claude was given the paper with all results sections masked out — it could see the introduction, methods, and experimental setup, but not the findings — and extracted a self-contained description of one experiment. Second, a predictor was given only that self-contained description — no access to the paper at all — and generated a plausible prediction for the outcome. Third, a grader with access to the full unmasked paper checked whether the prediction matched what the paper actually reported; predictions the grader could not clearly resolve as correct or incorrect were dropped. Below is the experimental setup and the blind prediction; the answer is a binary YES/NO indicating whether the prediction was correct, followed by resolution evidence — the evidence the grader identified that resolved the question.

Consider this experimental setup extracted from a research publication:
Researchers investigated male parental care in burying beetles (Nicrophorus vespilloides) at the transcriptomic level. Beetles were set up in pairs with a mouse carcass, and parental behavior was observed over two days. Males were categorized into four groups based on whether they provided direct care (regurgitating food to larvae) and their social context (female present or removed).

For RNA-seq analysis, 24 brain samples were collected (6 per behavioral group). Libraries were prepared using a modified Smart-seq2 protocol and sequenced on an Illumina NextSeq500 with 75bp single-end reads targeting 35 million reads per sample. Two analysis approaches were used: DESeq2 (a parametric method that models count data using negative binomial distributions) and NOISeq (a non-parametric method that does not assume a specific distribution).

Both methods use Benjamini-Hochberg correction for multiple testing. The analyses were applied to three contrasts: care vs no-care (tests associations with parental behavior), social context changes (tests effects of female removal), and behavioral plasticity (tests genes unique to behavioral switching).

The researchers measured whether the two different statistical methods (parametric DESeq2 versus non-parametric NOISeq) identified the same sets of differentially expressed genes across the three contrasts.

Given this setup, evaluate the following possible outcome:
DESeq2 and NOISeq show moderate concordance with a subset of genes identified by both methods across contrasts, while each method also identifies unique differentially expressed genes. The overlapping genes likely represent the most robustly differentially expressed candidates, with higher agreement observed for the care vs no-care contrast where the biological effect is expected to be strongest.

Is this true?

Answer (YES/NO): NO